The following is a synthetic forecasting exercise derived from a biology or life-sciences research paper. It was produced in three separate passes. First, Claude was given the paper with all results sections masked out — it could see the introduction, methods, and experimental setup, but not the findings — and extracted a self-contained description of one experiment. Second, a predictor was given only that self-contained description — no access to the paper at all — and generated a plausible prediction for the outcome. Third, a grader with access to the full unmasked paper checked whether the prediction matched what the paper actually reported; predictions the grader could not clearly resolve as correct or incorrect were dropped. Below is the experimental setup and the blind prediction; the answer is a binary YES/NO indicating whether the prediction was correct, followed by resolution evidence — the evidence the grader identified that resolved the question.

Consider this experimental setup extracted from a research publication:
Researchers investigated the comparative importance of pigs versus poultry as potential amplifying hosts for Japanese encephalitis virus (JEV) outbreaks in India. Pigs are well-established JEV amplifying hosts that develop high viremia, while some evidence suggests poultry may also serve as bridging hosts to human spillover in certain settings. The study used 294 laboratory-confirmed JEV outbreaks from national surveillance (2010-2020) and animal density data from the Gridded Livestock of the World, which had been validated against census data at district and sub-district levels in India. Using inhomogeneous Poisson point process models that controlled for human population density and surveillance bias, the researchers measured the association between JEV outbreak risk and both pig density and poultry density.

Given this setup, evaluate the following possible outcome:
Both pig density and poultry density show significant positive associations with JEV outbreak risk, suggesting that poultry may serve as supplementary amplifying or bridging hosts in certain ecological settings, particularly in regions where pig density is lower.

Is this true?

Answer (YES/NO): NO